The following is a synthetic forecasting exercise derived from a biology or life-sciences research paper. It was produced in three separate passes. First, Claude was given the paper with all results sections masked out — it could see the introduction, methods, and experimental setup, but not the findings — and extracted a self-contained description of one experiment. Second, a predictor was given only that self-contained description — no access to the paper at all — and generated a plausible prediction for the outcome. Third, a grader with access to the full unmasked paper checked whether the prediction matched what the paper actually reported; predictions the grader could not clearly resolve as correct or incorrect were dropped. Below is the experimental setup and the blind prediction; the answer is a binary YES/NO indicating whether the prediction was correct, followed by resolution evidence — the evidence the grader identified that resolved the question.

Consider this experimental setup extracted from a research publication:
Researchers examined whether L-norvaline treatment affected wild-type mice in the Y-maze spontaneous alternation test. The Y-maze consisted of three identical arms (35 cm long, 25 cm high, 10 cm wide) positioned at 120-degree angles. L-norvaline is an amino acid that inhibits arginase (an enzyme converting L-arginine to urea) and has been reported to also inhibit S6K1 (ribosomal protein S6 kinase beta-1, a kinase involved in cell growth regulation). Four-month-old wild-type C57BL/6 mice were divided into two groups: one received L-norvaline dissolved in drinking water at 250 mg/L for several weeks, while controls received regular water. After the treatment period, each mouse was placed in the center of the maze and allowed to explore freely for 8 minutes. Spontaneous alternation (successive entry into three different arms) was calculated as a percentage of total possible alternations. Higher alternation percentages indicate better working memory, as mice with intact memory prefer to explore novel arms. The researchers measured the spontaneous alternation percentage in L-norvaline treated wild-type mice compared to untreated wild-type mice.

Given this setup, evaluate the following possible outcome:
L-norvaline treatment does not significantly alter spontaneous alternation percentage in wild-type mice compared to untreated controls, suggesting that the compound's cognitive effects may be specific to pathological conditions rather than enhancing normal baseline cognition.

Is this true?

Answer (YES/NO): YES